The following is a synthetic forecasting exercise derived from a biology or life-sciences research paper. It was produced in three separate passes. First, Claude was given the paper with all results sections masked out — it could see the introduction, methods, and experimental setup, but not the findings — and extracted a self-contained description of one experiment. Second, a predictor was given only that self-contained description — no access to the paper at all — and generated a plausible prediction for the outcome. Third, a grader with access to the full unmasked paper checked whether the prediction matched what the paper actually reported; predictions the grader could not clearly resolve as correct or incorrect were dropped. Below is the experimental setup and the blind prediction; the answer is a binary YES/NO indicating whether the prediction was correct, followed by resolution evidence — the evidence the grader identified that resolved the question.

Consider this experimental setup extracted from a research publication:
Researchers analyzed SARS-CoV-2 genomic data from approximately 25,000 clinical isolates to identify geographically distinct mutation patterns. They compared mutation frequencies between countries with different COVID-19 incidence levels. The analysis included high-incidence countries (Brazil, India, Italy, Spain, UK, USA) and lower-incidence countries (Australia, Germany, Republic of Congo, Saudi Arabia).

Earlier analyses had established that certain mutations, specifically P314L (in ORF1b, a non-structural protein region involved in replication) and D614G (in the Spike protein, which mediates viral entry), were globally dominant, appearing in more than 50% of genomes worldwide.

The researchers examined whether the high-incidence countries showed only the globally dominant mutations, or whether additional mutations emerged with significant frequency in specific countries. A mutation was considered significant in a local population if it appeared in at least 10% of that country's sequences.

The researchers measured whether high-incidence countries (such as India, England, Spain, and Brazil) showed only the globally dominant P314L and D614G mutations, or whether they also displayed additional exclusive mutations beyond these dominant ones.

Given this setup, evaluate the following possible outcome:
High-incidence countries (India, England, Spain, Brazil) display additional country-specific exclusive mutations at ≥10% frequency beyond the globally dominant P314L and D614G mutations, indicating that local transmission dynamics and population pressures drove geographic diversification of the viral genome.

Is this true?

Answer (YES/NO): YES